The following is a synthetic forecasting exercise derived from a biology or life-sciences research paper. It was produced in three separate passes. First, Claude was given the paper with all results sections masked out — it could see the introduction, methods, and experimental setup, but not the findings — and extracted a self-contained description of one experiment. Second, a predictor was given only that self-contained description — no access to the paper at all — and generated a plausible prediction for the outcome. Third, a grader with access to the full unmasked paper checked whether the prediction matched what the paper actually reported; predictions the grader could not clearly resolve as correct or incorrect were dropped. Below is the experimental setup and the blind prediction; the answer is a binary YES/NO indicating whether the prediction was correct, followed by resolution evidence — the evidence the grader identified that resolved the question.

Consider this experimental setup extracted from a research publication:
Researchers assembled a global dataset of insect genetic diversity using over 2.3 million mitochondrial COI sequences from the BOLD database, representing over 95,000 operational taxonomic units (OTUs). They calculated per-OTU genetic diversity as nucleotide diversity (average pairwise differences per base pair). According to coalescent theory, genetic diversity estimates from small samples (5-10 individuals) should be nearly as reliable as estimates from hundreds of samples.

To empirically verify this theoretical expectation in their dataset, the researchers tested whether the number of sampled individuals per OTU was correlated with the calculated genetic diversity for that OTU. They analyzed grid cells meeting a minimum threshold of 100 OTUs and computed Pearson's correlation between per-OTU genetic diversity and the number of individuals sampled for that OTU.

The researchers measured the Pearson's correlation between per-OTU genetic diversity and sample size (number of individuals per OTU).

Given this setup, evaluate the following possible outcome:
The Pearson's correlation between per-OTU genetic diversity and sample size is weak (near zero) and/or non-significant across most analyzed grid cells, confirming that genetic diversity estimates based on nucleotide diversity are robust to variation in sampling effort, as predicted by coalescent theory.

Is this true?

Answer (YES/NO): YES